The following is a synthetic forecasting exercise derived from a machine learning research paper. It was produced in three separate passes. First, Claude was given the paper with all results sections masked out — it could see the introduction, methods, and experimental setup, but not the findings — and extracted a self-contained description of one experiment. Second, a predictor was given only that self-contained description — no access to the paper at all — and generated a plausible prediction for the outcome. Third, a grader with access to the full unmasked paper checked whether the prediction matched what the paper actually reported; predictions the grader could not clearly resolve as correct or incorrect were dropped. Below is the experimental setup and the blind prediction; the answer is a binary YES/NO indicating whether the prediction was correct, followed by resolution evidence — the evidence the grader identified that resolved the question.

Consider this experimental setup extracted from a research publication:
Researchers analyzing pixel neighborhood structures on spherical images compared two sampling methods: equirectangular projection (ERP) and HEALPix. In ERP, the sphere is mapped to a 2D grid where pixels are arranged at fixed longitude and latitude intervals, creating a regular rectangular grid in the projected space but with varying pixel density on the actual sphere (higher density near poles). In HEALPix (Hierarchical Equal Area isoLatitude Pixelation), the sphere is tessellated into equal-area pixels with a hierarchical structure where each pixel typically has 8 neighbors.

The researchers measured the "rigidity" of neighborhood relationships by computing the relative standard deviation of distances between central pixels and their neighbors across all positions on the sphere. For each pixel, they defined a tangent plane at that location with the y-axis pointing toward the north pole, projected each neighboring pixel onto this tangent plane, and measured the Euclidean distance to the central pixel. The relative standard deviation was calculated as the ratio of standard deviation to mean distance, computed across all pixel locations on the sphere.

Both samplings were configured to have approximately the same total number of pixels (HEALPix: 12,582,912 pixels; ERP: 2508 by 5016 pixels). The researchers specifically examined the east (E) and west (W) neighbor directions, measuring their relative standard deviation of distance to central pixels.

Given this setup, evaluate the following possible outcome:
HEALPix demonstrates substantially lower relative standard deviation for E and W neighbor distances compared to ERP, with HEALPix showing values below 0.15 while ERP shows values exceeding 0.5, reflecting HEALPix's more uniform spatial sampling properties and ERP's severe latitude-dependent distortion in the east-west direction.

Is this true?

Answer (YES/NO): NO